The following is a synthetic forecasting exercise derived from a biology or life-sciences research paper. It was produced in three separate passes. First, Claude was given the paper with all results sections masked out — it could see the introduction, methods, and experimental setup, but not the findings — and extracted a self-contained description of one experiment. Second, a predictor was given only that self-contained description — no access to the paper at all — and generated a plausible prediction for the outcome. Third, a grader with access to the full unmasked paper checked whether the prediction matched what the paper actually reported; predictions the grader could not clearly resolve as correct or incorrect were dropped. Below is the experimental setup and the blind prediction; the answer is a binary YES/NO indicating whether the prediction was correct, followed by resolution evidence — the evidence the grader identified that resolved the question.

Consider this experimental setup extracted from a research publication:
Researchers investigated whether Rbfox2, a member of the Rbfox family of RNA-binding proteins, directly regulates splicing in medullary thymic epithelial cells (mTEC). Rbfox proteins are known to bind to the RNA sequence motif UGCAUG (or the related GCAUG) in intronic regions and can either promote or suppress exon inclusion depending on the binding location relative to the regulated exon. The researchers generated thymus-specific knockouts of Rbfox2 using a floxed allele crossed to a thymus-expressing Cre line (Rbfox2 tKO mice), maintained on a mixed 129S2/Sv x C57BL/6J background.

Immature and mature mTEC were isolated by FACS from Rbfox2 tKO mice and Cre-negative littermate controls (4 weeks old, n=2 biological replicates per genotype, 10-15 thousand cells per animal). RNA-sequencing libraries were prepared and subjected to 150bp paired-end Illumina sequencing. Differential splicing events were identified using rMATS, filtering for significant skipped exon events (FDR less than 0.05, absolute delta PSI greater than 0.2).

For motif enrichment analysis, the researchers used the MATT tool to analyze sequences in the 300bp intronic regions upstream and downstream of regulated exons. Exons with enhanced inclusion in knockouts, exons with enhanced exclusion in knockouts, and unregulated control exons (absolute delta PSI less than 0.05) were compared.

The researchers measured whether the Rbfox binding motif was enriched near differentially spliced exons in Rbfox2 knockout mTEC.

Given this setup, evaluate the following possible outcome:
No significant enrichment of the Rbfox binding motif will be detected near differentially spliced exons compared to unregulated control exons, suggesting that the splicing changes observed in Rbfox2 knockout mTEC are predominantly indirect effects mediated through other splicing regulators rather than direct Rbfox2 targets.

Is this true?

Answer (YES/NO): NO